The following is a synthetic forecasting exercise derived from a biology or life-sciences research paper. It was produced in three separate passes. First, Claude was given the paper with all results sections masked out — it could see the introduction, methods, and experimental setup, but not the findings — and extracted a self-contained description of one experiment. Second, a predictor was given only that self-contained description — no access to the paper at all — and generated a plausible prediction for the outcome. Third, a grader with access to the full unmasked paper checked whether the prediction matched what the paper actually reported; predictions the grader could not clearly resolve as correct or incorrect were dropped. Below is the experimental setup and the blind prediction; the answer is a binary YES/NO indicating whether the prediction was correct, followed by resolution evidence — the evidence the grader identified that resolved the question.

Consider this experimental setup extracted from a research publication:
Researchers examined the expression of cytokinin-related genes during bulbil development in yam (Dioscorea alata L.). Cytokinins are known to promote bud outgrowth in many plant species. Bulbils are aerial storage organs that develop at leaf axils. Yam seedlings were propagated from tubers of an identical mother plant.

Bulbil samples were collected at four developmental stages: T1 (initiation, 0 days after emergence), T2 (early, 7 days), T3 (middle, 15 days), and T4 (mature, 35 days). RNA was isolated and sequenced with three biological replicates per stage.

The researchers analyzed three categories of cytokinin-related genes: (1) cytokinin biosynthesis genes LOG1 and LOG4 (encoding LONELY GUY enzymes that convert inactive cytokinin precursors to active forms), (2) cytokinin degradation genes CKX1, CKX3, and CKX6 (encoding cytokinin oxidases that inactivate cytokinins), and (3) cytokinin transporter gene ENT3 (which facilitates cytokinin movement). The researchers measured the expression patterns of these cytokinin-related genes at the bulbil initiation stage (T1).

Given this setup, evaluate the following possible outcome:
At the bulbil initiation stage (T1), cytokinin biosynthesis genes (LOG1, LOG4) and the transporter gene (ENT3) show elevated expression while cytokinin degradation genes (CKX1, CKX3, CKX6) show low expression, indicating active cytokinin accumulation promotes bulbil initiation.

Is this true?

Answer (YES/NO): YES